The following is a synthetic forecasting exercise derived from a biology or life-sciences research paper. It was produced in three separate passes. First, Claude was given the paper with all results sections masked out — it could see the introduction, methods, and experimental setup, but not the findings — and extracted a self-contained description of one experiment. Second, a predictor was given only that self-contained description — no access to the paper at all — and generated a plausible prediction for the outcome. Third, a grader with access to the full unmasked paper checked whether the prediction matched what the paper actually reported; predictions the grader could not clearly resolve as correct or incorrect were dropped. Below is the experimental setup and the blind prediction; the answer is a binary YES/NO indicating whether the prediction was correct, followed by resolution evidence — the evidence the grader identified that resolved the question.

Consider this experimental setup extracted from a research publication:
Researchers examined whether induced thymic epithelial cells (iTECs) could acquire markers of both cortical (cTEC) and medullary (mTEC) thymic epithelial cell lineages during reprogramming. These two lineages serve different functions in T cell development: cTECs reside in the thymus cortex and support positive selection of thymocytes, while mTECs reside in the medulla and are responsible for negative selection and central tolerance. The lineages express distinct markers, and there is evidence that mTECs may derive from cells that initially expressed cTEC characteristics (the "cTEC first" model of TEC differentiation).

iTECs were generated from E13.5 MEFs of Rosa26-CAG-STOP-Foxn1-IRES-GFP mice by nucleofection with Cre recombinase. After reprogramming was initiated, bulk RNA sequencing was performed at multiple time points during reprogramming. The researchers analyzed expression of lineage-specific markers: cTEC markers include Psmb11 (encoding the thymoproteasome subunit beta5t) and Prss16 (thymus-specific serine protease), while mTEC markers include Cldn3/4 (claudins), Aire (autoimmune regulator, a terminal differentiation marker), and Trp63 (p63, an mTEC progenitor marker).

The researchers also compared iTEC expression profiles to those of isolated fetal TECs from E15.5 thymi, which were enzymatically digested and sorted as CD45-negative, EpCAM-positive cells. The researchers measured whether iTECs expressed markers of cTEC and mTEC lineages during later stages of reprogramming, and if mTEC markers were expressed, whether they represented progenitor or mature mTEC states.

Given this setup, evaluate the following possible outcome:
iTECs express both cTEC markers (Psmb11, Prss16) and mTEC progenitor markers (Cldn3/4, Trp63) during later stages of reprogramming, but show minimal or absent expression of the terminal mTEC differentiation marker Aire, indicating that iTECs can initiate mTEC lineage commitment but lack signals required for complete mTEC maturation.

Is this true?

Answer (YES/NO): YES